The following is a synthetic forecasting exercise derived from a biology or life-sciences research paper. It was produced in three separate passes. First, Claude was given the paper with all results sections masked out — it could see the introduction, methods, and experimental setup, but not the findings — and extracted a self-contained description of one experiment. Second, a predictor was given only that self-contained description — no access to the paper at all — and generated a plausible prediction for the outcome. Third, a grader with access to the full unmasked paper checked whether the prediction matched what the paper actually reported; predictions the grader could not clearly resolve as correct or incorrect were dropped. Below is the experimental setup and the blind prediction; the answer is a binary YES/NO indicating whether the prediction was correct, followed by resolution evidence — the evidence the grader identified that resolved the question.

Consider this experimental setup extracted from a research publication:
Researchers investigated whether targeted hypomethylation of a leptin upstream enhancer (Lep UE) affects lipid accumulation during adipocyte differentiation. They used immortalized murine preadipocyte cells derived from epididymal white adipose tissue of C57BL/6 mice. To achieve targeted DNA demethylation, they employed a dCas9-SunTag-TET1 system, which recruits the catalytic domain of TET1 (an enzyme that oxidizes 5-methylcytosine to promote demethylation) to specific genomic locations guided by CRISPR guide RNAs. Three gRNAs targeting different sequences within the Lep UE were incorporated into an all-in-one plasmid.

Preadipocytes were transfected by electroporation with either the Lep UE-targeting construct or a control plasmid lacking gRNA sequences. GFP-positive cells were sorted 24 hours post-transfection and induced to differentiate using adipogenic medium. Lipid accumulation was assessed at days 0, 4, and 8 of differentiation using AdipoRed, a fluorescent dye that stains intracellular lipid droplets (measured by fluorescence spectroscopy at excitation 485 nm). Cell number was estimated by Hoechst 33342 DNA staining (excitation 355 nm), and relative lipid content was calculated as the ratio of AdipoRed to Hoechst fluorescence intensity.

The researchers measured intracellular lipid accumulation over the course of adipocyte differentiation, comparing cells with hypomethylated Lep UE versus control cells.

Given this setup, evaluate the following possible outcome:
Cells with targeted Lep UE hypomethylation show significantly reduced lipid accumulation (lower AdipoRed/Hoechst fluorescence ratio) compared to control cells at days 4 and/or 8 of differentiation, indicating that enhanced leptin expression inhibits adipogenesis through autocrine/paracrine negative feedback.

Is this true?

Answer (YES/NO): NO